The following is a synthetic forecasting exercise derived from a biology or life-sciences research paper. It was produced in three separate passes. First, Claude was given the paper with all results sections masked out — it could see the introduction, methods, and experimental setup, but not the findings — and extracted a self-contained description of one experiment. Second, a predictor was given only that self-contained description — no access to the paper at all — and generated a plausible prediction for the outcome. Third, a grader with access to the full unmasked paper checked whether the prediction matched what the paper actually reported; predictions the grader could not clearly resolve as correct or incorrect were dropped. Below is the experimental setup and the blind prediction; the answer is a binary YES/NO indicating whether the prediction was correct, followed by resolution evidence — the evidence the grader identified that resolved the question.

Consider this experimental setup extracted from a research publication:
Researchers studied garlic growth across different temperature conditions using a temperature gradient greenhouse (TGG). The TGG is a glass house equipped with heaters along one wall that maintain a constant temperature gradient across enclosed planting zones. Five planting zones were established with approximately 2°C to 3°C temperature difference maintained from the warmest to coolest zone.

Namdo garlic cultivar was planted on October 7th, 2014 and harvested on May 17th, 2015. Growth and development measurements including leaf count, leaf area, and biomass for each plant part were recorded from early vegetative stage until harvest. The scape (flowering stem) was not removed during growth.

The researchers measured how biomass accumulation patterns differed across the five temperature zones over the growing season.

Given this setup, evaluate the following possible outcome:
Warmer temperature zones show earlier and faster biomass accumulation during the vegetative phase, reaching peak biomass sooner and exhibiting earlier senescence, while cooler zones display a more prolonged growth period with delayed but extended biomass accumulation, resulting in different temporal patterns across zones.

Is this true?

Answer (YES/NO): YES